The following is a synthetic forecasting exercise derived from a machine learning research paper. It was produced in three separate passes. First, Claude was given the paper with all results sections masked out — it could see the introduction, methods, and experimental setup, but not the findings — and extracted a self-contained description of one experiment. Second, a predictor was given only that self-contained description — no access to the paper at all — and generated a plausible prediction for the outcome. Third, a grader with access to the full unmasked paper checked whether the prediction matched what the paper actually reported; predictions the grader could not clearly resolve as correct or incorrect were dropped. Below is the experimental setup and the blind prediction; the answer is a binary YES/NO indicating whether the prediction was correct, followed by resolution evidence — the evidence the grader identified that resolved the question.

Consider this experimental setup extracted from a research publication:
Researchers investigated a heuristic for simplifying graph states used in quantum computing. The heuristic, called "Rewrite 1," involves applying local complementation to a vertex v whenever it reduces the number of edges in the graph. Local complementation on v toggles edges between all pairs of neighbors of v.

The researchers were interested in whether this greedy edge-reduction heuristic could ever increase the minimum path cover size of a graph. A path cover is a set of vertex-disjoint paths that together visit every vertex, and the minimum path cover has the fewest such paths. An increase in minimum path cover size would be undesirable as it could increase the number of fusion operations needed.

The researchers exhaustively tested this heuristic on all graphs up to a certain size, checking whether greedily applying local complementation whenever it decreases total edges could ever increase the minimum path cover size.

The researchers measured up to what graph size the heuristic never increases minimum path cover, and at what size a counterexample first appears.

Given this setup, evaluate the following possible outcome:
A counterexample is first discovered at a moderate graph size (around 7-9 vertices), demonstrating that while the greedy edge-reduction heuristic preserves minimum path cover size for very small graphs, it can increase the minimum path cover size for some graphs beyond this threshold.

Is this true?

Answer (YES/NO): YES